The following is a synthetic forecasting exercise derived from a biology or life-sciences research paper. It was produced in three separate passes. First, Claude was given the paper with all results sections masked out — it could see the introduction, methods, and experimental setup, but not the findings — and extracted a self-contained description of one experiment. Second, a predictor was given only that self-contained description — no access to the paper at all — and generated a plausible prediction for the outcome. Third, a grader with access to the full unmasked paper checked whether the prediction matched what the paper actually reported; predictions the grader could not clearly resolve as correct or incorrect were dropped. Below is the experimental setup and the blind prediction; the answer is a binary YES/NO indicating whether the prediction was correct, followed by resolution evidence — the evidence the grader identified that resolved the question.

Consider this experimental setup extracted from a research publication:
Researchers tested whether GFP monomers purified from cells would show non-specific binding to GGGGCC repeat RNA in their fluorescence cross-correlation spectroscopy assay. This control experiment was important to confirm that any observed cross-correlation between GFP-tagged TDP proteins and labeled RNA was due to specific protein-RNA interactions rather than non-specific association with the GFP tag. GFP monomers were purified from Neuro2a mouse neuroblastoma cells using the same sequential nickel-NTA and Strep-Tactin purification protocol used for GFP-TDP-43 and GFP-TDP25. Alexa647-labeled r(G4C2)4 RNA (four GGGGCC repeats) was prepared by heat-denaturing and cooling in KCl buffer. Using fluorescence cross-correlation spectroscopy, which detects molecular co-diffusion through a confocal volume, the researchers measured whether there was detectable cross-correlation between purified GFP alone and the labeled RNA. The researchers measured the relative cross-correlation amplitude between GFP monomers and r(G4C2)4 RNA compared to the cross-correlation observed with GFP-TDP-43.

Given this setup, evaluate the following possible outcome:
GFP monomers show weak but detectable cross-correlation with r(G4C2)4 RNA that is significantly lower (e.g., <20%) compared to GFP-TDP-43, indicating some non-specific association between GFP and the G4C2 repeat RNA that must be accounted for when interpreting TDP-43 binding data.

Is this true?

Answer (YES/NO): NO